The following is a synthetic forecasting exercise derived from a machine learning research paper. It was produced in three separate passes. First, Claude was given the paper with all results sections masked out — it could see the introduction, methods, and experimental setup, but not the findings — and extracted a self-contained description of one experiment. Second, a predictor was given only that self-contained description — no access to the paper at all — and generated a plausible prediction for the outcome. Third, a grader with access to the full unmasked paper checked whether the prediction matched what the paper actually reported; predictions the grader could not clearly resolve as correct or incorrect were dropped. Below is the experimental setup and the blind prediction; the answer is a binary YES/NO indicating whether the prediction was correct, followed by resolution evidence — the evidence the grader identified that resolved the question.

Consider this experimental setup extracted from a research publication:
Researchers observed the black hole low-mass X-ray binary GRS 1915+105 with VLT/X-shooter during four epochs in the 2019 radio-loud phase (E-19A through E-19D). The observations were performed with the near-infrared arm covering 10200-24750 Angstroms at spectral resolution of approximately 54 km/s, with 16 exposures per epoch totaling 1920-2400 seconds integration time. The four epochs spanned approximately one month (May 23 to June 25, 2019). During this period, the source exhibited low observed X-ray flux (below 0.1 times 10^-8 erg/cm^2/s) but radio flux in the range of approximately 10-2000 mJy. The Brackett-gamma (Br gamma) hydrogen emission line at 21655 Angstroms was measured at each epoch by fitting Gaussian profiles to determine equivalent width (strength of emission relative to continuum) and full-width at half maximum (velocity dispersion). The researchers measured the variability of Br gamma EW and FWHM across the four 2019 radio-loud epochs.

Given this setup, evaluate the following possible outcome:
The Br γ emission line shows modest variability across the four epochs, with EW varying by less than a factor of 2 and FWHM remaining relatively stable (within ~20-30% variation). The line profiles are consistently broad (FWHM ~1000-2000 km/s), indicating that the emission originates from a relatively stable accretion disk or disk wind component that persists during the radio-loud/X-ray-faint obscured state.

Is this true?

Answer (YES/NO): NO